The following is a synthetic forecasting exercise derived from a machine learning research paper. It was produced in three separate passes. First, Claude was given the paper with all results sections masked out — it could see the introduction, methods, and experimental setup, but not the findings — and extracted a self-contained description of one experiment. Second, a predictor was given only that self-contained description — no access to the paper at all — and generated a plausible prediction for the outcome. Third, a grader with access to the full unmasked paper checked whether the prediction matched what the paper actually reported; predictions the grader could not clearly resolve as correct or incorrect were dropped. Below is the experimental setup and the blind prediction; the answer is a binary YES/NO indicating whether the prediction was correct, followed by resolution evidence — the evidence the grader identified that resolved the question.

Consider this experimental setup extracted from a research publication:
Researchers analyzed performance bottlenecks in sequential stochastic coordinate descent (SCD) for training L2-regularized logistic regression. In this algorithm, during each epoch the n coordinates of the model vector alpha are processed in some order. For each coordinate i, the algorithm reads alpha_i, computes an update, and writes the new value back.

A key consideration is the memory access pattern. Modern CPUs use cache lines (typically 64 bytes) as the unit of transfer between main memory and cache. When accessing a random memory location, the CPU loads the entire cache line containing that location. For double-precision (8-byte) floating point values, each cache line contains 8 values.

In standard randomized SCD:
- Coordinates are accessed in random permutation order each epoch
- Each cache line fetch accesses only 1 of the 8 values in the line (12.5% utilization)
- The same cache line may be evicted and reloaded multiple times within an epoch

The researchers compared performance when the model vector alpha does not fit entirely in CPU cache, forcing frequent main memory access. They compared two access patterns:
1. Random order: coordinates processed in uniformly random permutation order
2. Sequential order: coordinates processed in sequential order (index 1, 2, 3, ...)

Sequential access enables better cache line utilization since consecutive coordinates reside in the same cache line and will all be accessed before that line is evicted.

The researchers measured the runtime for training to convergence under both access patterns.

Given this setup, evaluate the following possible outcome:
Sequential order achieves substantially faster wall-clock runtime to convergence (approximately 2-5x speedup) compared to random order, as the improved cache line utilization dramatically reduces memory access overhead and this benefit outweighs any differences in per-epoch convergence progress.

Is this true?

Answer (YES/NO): YES